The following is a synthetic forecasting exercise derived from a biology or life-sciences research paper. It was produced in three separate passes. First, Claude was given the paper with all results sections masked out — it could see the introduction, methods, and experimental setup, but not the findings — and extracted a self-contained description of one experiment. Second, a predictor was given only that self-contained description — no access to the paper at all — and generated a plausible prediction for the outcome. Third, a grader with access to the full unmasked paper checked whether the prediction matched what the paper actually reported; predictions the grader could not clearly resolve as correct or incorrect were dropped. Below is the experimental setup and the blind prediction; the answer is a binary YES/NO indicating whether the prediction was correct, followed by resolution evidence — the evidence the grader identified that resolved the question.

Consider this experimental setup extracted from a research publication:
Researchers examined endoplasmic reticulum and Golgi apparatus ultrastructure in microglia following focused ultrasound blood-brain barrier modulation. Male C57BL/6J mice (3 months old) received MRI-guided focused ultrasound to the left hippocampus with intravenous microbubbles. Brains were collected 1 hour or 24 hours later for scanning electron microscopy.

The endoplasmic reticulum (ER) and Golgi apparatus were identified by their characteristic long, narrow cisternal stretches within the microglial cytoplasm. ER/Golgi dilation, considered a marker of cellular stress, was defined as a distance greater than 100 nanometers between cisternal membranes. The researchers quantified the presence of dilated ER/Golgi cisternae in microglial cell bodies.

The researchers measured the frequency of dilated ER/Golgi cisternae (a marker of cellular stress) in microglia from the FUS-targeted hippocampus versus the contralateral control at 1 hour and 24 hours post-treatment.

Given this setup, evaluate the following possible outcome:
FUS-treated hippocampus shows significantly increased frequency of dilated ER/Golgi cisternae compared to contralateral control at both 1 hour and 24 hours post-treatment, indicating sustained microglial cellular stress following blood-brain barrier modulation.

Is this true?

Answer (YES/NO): NO